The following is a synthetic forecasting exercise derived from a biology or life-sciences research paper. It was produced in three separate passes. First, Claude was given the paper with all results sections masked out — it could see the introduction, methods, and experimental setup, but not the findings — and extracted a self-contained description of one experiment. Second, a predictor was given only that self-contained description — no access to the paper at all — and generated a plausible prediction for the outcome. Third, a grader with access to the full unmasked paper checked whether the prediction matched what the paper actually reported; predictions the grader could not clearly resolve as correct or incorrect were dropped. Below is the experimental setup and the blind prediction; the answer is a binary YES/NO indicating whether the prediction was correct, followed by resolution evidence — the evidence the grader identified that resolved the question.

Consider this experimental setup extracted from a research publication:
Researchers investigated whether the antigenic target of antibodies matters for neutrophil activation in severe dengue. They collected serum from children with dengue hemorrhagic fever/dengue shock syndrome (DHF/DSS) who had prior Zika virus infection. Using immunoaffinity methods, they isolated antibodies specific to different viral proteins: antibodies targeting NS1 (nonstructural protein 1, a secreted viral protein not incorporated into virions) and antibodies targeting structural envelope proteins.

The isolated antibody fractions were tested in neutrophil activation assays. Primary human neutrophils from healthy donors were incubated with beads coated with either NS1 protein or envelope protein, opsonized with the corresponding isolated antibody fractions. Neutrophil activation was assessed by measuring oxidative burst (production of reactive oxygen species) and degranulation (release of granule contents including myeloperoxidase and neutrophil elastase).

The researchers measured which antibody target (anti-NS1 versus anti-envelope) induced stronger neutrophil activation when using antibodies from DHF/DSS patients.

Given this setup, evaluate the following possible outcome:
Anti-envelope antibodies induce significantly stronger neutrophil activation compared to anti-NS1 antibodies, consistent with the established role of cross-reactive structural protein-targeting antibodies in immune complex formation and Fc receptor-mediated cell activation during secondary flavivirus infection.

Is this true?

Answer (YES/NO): NO